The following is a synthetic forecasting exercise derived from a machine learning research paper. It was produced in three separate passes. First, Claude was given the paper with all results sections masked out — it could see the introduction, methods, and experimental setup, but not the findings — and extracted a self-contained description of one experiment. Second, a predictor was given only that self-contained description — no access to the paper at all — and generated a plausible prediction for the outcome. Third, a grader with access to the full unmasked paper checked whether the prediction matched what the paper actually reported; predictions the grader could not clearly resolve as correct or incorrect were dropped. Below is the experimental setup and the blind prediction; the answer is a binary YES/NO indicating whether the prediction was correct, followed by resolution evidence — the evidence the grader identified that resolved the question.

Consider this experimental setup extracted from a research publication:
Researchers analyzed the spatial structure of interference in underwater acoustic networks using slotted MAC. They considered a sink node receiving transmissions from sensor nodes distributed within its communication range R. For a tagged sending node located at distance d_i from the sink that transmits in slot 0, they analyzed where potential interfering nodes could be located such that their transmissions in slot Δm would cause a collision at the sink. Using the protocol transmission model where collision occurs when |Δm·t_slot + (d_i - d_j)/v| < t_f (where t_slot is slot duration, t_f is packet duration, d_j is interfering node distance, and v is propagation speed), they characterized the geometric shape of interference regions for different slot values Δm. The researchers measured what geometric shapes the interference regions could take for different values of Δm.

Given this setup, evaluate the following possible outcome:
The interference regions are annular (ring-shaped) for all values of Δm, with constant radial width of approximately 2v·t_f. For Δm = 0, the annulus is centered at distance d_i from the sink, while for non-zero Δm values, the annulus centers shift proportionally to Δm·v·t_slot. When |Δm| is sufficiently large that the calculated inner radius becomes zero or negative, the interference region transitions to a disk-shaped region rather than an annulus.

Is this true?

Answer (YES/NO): NO